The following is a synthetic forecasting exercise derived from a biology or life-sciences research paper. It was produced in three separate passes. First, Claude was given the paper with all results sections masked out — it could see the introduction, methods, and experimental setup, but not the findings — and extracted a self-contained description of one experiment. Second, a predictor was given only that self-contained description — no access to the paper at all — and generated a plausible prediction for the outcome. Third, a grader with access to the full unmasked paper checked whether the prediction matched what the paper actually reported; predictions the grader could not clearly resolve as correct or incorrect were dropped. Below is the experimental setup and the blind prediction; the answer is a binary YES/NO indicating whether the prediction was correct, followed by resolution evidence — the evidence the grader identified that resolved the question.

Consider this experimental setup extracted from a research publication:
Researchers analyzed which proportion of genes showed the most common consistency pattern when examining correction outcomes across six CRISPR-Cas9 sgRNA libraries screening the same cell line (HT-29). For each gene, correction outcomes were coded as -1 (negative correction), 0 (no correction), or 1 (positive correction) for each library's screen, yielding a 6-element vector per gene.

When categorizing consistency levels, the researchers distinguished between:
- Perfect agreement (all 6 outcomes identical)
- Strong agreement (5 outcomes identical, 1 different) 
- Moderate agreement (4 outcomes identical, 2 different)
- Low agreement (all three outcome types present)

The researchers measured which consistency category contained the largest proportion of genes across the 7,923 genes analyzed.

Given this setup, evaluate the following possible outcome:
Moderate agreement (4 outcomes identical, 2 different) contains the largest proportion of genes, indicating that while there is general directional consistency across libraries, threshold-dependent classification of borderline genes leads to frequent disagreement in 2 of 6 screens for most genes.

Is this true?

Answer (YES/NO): YES